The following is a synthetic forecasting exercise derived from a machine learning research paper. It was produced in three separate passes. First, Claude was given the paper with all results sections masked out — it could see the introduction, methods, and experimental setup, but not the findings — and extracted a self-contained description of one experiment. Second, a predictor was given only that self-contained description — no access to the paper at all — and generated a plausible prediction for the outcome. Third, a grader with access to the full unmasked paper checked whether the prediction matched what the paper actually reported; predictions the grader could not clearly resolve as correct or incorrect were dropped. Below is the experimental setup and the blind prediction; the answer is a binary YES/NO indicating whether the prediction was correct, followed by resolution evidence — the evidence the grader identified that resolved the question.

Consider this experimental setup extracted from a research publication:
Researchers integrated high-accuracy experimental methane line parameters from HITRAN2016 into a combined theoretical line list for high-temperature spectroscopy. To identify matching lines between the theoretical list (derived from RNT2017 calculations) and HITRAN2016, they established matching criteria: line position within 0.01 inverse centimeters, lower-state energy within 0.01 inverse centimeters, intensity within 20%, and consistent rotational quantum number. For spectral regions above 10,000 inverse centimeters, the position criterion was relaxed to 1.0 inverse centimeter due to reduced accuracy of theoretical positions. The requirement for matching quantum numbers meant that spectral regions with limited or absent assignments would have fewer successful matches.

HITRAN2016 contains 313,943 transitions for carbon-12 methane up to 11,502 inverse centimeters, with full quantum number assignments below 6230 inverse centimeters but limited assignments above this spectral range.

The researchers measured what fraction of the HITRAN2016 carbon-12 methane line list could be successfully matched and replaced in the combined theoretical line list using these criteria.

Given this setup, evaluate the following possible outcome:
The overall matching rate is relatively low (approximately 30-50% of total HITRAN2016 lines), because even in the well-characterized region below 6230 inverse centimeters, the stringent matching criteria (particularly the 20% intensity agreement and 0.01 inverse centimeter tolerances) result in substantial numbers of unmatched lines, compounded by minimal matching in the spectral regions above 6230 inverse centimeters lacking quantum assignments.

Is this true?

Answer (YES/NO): YES